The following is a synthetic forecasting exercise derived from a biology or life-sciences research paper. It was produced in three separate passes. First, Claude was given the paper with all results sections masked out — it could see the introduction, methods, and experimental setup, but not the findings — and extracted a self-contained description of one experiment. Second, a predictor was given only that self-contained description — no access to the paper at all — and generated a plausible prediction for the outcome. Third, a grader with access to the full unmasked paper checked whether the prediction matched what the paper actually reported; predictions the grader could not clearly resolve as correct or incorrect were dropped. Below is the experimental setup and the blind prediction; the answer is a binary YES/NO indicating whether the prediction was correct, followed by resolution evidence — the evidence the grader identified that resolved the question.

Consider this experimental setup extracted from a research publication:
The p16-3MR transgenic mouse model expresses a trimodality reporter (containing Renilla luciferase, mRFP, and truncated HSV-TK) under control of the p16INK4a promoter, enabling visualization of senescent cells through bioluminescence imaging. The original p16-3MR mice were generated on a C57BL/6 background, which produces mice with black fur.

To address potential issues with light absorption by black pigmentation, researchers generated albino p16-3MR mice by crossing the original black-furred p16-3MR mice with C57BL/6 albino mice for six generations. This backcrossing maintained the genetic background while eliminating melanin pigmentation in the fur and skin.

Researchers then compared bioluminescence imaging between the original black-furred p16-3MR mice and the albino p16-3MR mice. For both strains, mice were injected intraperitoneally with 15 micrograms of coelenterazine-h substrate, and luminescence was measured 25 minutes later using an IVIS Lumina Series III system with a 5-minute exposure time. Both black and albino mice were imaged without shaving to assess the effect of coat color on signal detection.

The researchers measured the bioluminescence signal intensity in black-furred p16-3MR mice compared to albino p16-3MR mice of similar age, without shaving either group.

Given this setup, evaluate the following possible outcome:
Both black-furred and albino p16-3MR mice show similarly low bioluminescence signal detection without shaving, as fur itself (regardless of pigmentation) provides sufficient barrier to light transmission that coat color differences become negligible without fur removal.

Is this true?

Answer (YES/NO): NO